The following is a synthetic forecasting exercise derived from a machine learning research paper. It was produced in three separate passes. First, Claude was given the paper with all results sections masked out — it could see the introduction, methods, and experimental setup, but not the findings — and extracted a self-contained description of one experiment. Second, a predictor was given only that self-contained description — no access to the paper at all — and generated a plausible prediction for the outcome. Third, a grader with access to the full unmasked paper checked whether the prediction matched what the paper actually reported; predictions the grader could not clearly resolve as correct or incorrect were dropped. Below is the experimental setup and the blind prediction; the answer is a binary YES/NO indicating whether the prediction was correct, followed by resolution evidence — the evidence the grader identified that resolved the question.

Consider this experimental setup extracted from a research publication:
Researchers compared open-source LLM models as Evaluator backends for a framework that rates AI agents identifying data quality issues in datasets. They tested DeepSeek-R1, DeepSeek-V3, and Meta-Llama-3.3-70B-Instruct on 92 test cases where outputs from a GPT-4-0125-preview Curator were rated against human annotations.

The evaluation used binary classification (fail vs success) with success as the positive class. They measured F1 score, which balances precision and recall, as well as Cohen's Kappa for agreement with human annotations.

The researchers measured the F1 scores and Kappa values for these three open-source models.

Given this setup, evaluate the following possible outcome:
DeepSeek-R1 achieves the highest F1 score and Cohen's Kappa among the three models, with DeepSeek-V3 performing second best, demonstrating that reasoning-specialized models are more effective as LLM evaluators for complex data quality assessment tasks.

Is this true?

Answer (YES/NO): NO